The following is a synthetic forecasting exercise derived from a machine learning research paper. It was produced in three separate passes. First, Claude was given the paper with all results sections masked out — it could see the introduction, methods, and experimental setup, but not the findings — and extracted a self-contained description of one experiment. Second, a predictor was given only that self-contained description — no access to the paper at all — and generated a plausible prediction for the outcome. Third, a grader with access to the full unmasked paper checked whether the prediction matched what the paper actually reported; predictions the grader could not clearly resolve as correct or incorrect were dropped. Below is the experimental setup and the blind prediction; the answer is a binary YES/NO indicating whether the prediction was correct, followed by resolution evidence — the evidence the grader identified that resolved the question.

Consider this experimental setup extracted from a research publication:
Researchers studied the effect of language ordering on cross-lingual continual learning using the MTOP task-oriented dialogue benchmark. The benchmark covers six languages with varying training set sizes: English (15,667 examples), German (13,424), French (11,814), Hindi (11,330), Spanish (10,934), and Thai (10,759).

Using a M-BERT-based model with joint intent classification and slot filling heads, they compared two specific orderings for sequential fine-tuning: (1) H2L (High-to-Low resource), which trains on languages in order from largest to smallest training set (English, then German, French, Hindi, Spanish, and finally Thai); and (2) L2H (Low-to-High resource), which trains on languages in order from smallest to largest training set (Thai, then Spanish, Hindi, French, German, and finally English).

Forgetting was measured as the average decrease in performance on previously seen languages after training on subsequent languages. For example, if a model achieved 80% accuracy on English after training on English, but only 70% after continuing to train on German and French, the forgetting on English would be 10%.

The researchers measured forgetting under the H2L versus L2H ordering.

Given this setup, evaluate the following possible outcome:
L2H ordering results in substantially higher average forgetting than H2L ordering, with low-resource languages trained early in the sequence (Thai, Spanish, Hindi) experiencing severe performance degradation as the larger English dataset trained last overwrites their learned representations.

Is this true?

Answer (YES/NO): NO